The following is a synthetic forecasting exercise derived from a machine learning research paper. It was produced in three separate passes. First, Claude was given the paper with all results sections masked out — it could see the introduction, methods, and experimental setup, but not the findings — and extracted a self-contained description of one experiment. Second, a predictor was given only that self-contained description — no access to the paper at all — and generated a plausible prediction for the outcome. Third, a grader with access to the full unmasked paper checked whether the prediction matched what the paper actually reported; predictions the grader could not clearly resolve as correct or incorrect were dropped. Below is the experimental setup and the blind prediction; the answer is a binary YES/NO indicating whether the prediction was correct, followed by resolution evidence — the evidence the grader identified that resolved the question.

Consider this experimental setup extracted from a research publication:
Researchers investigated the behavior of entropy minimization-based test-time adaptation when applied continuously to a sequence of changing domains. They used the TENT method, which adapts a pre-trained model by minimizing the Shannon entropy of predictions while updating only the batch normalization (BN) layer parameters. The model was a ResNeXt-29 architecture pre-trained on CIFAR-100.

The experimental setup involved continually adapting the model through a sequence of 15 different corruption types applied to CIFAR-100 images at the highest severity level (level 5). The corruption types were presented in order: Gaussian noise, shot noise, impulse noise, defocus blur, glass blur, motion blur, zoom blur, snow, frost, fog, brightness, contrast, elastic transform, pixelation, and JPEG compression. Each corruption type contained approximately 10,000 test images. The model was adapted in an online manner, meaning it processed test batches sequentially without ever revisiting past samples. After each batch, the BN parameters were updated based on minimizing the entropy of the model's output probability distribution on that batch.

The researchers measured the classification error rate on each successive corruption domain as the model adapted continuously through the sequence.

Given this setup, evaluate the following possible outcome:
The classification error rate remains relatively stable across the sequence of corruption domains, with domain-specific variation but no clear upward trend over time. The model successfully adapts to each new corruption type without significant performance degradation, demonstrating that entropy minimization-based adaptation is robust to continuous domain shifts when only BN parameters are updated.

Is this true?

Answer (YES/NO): NO